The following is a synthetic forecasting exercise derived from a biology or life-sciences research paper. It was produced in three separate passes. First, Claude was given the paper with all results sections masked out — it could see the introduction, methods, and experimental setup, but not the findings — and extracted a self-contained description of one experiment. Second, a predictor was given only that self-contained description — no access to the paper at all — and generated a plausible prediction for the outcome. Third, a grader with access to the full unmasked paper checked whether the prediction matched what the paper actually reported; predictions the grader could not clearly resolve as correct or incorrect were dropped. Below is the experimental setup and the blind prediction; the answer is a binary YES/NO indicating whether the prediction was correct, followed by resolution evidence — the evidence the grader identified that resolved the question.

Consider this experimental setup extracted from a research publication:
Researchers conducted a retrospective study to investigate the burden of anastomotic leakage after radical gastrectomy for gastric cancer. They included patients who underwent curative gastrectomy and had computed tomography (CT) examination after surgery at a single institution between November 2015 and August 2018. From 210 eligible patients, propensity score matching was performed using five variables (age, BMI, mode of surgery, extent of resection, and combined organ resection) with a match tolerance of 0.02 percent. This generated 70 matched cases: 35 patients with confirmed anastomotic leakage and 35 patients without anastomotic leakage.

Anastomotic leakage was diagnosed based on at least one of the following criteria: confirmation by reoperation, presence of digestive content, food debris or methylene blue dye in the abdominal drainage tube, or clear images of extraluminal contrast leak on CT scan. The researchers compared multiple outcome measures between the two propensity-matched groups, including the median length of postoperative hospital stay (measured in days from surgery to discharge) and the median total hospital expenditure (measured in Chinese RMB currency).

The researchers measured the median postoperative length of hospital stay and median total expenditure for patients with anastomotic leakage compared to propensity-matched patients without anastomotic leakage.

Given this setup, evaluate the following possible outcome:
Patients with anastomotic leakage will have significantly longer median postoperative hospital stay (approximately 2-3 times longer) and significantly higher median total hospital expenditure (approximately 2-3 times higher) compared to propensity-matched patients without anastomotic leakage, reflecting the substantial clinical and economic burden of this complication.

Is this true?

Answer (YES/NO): NO